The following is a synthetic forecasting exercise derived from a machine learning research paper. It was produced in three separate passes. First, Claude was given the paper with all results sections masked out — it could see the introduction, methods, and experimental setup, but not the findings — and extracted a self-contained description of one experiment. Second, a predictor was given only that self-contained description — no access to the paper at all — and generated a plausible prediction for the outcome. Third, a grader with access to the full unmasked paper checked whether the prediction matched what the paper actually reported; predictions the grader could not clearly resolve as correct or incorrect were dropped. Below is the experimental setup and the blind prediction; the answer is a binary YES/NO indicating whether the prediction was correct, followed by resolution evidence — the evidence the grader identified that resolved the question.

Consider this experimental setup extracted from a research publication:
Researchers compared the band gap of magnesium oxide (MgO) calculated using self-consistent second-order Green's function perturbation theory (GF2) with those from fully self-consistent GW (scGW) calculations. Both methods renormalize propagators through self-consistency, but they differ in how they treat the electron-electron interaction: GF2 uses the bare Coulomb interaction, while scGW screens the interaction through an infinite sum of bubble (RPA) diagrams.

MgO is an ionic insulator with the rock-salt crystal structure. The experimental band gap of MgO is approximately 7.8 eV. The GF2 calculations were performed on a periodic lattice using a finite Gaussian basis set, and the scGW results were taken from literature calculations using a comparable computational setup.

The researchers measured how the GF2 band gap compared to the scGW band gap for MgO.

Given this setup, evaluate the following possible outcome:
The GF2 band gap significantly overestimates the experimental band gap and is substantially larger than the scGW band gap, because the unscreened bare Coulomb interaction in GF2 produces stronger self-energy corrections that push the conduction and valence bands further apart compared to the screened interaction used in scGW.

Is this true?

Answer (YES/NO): NO